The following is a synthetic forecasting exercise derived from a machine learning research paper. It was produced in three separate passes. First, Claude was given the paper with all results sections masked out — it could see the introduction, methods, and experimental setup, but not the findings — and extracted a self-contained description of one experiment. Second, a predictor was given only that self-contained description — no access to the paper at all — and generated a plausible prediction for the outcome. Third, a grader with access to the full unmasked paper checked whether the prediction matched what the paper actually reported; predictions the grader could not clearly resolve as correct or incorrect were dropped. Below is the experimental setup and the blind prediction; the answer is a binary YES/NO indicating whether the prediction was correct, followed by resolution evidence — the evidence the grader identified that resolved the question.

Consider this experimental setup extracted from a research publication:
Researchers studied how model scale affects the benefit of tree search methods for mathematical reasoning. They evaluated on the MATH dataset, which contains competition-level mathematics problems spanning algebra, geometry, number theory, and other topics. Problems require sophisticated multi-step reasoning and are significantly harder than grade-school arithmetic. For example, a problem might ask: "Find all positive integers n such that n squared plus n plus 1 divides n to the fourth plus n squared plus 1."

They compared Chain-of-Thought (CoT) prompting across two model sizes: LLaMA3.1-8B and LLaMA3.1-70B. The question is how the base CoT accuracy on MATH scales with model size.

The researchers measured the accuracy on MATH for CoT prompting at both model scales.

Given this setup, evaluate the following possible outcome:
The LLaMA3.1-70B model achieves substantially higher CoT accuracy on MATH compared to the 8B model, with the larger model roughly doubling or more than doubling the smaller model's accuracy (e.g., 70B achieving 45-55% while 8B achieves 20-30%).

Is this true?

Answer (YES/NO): NO